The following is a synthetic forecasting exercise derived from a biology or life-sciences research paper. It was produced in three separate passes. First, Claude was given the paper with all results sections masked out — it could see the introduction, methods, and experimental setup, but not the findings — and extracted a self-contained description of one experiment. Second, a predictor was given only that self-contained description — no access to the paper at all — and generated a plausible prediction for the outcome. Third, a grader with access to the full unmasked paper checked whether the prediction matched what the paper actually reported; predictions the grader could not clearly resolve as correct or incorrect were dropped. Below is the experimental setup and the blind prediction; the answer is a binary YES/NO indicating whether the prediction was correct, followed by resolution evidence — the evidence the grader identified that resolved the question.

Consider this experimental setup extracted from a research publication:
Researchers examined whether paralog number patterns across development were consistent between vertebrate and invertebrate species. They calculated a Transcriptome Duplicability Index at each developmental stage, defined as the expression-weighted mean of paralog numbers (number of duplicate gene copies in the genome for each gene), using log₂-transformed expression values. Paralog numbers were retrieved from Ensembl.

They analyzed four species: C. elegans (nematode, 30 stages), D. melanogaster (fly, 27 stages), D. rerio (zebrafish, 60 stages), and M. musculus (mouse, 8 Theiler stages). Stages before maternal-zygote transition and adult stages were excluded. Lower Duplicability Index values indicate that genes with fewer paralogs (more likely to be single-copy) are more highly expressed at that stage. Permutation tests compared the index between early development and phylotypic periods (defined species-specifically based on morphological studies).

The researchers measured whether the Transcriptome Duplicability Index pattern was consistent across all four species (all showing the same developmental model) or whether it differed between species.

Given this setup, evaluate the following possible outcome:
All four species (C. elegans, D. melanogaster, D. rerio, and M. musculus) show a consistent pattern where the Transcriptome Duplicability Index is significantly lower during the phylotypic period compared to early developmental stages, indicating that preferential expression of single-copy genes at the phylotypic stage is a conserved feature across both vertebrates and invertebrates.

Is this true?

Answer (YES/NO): NO